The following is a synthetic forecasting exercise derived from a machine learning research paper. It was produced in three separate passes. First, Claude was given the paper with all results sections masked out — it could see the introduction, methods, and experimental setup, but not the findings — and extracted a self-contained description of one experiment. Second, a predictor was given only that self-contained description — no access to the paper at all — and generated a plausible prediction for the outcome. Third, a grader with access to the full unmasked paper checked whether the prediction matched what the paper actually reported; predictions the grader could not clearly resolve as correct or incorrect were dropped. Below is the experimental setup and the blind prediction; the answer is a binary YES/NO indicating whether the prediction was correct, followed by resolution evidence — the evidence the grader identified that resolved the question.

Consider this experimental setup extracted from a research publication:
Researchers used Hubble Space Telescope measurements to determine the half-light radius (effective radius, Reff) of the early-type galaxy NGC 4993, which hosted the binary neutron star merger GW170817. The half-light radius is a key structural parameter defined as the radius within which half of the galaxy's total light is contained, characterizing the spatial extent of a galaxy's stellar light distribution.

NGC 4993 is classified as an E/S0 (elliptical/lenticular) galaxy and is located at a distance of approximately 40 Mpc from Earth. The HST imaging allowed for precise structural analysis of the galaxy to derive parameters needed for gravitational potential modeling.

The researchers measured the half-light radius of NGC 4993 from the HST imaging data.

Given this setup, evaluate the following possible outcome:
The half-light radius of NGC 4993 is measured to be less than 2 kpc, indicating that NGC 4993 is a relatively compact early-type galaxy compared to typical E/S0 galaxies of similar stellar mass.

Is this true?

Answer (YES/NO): NO